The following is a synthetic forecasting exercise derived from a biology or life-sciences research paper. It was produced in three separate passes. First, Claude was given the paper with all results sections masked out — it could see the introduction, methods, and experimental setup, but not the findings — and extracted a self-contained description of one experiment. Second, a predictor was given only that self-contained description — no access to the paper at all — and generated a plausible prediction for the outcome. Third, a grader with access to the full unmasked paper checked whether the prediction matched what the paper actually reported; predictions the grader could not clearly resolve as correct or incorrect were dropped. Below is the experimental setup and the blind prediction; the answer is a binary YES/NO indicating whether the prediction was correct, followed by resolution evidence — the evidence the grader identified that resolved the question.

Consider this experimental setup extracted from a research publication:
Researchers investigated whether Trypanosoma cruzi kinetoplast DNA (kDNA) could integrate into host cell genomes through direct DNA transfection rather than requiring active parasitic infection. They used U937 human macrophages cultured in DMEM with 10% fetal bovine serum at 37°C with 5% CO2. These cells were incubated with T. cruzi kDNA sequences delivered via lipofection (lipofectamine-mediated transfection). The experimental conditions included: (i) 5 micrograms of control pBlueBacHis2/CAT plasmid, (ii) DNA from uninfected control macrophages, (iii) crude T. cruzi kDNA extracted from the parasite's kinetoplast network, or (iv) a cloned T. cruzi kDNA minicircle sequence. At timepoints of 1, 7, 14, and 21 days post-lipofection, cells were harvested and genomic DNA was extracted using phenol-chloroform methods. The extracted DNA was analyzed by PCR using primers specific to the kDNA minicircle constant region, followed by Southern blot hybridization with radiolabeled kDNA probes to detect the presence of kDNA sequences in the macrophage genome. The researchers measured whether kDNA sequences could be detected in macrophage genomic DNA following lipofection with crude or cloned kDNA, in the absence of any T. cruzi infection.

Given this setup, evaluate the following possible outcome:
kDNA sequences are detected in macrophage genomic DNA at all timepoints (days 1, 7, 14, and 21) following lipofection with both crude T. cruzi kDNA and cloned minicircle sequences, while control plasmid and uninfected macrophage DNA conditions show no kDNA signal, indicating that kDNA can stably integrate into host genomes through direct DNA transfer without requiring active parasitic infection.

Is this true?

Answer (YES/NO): NO